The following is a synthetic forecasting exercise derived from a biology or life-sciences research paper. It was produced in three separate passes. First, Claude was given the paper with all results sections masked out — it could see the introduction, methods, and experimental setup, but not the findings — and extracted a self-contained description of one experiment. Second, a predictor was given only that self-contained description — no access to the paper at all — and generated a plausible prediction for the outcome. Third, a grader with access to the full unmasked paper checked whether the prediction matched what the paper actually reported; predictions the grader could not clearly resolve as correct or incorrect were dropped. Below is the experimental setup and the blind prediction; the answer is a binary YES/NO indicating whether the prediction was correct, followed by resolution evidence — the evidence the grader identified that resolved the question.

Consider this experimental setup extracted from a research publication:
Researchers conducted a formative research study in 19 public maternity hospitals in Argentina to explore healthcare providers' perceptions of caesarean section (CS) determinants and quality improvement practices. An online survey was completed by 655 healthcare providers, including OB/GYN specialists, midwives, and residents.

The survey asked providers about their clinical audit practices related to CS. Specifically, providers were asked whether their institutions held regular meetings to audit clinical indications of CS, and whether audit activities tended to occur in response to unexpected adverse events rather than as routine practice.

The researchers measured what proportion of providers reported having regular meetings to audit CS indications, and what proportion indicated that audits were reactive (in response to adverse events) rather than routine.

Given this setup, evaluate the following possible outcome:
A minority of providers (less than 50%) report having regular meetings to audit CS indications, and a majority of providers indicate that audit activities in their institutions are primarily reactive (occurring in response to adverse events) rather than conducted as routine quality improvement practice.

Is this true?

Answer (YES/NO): NO